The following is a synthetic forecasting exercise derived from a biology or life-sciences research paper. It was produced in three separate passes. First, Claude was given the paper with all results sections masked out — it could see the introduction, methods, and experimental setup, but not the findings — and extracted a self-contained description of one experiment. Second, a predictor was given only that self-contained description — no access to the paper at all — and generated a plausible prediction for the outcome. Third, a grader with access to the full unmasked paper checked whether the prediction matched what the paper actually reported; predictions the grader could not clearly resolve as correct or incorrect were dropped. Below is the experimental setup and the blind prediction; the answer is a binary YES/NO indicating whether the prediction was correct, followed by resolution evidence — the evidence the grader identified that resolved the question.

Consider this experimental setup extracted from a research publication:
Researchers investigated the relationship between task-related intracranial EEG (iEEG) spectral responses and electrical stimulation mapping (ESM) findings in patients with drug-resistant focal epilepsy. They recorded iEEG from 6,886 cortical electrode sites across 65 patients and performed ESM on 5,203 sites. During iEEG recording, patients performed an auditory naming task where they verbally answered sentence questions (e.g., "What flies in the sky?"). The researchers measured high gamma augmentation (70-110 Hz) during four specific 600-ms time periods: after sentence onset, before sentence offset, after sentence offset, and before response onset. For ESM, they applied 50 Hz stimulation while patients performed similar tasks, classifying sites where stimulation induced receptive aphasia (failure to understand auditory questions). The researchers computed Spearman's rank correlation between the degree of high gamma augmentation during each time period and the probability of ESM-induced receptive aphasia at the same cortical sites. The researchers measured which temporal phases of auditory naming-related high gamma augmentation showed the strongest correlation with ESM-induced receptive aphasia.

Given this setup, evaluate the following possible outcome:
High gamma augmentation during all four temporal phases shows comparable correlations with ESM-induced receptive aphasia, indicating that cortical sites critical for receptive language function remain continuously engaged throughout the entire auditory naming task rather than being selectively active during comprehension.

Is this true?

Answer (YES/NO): NO